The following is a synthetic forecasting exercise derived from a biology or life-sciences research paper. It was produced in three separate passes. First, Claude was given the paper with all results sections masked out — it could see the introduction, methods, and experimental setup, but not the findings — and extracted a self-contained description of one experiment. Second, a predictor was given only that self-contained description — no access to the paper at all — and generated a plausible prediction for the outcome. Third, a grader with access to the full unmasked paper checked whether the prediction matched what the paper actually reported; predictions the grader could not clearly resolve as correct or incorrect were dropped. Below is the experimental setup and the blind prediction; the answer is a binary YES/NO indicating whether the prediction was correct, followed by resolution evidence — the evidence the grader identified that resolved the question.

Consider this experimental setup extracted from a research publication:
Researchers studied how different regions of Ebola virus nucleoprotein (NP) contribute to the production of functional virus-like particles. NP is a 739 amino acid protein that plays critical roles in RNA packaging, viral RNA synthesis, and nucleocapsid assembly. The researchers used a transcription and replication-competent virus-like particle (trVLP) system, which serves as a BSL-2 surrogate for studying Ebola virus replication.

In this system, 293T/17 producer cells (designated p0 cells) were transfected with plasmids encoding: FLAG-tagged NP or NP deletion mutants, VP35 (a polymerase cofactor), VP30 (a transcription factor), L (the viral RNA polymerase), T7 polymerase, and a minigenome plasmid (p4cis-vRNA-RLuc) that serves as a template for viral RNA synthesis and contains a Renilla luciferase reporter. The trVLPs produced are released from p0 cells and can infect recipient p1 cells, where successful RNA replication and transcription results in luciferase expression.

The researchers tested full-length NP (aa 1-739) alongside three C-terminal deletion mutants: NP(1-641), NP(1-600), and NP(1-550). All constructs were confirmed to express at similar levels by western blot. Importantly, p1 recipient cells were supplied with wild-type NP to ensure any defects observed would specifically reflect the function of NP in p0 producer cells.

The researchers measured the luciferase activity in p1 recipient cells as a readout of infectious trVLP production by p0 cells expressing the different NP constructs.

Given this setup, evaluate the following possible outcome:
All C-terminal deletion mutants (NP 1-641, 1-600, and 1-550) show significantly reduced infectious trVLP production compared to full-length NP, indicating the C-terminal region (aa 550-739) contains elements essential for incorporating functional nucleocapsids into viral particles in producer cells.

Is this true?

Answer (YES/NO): NO